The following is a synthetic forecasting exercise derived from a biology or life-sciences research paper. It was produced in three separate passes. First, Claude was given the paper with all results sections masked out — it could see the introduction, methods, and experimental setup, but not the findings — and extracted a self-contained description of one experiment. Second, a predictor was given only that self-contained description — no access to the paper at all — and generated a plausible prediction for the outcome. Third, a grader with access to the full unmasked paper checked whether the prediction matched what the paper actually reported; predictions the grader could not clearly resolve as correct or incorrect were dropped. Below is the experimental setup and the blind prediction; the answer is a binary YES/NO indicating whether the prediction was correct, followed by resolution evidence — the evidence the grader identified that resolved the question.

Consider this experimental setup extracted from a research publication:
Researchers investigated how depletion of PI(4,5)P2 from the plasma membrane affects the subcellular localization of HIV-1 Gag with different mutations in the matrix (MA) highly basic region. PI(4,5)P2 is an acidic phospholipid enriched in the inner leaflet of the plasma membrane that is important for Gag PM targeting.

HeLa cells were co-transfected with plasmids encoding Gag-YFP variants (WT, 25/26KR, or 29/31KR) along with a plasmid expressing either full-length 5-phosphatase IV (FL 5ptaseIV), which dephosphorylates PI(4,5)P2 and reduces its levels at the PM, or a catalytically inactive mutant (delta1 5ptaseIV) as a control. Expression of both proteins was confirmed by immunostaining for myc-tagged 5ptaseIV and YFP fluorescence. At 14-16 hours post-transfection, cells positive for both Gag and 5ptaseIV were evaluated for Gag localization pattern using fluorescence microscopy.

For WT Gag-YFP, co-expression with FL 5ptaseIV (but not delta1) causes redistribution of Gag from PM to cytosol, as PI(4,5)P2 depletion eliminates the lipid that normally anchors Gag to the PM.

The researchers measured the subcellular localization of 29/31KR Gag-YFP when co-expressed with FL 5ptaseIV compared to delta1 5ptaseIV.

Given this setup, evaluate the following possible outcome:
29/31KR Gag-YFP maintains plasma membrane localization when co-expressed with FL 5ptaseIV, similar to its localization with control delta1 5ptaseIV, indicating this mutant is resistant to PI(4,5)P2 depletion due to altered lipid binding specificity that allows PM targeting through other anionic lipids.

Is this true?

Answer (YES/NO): NO